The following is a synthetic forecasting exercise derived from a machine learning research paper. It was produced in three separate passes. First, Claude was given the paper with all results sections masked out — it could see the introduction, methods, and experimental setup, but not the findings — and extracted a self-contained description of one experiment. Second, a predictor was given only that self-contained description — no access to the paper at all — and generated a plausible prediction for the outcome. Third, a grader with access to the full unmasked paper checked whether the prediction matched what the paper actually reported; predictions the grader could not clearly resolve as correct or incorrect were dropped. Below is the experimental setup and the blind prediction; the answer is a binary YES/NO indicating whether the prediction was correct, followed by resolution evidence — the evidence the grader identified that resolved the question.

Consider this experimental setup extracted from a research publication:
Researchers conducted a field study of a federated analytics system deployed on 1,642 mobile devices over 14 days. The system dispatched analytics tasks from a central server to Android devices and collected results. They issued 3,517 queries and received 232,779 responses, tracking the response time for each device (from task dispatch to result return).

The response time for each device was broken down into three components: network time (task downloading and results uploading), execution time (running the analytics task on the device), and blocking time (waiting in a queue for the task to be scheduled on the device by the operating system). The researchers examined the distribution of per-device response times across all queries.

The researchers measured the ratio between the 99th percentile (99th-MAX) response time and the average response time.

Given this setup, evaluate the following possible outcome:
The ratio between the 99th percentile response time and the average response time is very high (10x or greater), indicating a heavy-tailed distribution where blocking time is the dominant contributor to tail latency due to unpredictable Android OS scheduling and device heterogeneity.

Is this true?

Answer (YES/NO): NO